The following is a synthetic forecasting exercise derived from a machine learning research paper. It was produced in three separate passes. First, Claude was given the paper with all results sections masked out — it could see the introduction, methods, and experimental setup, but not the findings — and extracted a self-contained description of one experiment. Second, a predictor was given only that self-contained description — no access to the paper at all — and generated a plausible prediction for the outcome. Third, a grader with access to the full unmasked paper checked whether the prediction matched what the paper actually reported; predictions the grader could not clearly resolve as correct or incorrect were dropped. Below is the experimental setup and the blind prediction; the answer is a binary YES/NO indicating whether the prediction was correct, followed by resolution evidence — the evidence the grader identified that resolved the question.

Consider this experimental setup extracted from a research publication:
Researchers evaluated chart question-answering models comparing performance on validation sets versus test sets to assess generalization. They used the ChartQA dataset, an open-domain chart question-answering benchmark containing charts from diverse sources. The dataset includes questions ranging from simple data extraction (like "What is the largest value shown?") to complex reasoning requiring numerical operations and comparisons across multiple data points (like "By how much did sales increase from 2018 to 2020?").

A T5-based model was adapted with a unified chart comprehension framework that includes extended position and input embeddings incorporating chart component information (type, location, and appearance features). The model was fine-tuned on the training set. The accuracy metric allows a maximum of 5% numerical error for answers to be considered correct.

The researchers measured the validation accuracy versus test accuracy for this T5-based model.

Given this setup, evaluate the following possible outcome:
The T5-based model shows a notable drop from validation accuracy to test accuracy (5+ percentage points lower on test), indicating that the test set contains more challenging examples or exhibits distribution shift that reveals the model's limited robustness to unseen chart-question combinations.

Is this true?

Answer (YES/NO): NO